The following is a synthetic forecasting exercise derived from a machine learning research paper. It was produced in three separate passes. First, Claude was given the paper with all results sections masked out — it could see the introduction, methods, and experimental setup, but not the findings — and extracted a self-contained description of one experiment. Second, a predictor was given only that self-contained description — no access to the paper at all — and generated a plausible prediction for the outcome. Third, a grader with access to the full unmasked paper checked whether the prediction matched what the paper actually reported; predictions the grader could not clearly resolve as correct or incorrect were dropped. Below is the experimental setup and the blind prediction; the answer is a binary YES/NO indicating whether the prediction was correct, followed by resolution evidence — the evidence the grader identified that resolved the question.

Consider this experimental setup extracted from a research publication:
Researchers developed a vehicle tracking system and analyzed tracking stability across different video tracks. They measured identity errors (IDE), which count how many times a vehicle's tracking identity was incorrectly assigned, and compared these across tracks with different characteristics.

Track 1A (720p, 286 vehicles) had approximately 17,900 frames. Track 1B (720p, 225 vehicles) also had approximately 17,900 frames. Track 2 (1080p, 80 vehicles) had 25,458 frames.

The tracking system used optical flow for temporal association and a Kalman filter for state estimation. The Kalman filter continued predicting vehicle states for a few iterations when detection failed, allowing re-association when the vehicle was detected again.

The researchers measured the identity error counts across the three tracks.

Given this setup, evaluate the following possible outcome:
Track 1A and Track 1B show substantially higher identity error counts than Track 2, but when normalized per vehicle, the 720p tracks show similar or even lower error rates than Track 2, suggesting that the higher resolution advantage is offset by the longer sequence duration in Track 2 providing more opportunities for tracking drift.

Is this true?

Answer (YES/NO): NO